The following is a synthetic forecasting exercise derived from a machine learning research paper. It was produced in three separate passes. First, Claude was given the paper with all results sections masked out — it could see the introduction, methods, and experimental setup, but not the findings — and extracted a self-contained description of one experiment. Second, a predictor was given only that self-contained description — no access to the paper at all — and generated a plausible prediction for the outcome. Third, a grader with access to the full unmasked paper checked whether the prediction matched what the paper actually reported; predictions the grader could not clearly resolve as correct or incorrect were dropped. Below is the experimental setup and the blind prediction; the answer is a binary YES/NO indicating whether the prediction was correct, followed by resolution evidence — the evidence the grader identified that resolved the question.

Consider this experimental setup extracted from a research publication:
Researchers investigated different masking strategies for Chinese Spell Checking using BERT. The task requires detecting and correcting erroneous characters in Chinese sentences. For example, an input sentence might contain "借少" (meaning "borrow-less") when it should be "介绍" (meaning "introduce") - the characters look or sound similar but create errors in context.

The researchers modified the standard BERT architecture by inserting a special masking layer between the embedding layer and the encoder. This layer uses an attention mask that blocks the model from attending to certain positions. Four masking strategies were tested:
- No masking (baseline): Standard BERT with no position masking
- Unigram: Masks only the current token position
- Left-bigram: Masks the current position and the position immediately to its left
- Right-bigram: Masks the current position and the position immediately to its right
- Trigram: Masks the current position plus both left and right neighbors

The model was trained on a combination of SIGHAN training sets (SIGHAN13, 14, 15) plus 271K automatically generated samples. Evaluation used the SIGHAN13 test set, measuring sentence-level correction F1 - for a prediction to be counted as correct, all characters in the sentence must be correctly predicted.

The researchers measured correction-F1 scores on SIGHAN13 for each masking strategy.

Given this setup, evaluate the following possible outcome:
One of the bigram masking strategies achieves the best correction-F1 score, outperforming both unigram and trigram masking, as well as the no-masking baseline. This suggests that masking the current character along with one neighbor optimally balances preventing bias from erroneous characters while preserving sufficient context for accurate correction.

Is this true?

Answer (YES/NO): YES